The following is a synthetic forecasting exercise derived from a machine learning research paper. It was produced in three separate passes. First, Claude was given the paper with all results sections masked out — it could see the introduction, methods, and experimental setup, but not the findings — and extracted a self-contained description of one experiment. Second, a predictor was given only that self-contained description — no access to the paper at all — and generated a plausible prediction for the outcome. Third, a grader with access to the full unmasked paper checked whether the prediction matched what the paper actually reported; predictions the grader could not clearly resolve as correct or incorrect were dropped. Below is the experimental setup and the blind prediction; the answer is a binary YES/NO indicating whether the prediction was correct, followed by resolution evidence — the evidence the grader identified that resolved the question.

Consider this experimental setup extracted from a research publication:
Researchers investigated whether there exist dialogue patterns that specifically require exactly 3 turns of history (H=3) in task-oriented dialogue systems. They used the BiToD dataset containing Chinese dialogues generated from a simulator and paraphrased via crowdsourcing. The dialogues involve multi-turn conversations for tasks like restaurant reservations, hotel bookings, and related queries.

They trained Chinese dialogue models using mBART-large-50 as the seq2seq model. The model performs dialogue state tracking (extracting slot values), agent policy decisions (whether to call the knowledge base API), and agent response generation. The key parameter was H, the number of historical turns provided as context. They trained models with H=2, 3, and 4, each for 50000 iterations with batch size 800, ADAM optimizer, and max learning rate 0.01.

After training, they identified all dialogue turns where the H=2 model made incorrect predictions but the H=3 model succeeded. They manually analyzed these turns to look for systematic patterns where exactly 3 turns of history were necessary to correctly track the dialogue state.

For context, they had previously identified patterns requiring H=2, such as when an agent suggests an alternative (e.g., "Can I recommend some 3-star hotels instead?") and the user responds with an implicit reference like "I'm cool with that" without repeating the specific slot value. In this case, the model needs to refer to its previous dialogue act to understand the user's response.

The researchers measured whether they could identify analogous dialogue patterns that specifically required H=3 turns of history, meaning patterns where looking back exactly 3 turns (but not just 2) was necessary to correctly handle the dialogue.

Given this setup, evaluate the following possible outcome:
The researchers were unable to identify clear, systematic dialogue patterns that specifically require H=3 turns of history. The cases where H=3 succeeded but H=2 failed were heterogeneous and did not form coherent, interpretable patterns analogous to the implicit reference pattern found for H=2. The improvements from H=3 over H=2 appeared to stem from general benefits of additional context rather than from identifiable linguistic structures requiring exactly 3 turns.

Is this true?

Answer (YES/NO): YES